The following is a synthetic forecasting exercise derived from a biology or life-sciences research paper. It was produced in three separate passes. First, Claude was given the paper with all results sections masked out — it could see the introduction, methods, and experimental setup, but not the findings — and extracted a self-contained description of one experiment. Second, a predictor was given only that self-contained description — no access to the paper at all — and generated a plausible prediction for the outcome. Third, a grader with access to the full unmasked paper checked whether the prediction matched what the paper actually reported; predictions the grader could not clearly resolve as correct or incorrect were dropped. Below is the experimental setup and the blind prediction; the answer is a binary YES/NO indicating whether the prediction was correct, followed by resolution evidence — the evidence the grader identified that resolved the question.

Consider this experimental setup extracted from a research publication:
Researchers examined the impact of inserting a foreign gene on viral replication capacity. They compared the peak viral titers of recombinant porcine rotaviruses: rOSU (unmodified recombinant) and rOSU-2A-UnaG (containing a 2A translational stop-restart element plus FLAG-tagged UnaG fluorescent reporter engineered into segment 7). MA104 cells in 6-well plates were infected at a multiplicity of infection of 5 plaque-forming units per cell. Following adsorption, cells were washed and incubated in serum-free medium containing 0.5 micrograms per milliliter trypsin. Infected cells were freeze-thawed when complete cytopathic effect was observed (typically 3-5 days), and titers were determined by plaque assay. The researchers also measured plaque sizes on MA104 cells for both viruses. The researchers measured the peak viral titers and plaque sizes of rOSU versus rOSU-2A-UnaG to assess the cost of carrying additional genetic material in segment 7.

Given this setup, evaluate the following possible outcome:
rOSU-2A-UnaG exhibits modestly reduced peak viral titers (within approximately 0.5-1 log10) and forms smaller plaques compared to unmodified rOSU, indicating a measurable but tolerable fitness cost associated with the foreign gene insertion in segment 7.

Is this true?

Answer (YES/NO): NO